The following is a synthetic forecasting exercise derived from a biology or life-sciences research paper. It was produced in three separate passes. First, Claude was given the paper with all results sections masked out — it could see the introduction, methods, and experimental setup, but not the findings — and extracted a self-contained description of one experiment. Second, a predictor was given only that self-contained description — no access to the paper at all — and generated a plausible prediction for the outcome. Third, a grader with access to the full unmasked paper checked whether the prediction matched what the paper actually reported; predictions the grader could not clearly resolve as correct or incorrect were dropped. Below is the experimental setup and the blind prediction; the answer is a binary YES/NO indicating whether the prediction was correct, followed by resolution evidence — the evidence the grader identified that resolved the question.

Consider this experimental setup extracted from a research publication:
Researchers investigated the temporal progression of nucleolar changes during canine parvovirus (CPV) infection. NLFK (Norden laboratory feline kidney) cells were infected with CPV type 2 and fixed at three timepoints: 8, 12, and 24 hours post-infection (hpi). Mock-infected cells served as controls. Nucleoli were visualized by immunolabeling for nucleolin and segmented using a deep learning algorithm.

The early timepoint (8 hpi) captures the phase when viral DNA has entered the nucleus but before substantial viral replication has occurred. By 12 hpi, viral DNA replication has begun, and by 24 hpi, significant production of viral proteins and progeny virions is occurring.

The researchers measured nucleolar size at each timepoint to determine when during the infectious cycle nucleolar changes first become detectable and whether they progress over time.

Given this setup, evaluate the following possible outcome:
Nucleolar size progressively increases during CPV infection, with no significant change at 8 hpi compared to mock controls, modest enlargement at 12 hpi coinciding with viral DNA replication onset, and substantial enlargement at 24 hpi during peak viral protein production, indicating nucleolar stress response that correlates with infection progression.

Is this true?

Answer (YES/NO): NO